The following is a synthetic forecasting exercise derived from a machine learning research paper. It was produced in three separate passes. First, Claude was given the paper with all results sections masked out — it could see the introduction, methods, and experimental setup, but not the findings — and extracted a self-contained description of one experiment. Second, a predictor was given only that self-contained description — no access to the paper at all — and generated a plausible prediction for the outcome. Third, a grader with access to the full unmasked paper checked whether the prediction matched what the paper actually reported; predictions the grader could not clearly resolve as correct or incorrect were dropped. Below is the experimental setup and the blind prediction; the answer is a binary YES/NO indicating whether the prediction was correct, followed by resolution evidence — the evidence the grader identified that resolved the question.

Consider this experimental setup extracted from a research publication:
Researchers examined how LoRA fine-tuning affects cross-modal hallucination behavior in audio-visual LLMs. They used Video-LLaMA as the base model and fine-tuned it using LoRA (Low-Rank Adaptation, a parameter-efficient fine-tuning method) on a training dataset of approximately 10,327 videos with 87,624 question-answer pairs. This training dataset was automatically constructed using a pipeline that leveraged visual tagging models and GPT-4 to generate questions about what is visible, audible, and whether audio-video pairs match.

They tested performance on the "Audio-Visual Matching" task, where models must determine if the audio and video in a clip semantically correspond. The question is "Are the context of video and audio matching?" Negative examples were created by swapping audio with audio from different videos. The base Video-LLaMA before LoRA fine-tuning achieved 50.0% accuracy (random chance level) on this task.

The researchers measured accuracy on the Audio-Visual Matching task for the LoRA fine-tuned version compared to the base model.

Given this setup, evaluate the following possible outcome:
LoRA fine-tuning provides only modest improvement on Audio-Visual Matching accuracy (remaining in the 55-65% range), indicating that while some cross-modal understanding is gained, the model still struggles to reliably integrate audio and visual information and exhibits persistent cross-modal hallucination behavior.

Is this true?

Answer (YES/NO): NO